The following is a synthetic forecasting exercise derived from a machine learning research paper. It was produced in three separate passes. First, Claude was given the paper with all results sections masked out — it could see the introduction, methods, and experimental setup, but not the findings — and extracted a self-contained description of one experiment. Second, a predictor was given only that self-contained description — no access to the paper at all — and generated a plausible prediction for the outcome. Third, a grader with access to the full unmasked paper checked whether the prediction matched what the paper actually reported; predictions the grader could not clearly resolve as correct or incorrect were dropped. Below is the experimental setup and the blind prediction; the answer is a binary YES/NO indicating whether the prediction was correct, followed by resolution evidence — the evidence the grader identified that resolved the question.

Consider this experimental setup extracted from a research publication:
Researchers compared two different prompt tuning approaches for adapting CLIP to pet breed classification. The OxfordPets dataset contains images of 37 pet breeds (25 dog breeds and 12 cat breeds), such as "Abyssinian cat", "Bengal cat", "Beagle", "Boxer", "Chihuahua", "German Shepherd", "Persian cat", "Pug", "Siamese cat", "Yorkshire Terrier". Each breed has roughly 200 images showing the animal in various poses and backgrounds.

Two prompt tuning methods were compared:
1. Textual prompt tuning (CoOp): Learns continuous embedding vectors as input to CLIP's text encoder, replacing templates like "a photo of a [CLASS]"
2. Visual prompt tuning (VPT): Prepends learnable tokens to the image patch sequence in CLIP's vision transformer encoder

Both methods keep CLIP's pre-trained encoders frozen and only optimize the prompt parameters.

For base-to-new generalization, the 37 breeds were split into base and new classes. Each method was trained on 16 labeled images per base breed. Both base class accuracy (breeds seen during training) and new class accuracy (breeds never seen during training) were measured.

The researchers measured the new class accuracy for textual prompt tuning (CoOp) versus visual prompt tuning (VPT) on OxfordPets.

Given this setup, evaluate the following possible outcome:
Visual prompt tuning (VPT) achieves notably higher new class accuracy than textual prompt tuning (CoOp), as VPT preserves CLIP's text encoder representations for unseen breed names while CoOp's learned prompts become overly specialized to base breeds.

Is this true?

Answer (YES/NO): NO